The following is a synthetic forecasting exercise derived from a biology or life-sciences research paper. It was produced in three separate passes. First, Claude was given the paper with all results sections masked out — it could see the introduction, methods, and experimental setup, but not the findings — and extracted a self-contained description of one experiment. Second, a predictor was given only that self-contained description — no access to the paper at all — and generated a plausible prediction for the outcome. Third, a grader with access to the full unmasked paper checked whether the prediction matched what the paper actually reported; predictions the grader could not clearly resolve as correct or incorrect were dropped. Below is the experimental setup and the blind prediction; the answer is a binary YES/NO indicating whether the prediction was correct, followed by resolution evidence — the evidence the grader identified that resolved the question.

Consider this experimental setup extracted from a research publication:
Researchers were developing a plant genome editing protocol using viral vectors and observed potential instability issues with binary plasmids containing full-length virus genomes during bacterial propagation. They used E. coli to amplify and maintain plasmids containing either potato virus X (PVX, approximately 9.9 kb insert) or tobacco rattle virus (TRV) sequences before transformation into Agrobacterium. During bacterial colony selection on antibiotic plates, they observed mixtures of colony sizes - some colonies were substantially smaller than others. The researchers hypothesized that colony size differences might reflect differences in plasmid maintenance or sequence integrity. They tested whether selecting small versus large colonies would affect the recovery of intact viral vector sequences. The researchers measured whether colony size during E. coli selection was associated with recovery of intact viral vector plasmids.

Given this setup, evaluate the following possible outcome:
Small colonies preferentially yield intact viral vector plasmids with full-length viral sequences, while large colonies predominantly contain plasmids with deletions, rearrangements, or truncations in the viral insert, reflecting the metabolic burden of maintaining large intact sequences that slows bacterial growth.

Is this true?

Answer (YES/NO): YES